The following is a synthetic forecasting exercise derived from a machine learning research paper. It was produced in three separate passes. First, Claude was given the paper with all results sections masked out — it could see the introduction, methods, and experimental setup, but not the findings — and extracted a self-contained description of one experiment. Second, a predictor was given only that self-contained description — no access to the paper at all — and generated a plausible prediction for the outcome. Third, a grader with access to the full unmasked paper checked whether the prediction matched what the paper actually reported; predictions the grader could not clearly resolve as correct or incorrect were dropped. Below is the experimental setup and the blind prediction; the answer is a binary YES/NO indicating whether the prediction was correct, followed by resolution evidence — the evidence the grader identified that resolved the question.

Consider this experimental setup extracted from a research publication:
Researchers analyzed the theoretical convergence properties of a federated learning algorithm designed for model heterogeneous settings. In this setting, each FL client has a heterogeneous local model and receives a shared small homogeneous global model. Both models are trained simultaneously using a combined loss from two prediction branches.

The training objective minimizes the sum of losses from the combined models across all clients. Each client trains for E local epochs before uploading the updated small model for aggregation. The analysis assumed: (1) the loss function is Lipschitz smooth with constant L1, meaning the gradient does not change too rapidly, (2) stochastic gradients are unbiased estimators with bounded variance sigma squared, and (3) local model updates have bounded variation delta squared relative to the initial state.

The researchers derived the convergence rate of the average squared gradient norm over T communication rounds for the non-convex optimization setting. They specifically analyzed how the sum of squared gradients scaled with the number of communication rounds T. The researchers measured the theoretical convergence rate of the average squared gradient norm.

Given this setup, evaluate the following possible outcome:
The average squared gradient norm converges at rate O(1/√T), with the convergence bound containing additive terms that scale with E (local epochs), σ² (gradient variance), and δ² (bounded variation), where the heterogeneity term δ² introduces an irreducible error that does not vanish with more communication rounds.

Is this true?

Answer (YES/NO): NO